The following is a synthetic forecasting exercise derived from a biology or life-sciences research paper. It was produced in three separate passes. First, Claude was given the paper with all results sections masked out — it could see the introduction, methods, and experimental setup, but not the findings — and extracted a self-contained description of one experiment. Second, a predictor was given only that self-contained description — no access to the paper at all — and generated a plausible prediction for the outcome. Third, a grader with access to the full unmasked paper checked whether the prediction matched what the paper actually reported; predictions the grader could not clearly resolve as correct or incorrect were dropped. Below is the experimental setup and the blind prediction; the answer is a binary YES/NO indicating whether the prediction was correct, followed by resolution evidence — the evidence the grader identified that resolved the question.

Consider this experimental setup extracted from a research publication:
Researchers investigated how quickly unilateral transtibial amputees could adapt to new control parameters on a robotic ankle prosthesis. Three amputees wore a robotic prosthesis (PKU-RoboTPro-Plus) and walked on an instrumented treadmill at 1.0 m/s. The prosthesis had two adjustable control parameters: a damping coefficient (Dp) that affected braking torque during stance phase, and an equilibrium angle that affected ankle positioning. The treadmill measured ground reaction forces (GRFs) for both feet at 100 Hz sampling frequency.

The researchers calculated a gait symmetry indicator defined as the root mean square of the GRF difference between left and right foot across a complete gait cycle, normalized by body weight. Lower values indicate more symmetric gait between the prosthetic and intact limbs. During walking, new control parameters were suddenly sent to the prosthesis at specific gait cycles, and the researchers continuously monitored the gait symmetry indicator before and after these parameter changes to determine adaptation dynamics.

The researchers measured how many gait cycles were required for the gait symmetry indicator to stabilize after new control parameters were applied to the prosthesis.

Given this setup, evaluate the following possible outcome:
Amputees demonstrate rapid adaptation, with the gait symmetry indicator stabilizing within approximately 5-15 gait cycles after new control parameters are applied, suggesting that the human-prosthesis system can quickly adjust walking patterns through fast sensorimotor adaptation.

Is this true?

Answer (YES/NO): YES